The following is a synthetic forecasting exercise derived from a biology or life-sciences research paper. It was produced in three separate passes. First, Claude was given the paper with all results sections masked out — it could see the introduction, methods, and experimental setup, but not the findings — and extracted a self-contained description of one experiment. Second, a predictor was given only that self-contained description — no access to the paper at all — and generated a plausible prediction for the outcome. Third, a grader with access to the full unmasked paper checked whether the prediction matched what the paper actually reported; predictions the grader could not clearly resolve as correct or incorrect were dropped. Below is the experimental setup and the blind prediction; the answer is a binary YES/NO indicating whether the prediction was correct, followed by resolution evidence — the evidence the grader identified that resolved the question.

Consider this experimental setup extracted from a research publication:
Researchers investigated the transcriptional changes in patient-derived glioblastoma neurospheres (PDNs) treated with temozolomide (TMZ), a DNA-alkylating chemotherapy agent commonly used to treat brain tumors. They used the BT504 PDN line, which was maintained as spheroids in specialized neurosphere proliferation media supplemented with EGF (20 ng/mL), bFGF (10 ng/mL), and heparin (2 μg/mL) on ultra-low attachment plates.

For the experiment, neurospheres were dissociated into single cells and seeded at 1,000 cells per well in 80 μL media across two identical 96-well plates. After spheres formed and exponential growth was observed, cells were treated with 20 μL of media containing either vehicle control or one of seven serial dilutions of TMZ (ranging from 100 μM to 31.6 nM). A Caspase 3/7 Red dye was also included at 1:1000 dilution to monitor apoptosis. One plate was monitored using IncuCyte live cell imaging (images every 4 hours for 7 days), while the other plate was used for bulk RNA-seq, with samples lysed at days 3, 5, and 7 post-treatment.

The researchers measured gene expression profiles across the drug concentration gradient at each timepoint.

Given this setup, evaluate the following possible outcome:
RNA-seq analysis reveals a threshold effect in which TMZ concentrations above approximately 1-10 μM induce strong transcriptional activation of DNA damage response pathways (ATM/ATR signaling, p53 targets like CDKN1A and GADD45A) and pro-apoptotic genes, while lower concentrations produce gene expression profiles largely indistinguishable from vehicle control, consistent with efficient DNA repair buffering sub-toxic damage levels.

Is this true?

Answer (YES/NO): NO